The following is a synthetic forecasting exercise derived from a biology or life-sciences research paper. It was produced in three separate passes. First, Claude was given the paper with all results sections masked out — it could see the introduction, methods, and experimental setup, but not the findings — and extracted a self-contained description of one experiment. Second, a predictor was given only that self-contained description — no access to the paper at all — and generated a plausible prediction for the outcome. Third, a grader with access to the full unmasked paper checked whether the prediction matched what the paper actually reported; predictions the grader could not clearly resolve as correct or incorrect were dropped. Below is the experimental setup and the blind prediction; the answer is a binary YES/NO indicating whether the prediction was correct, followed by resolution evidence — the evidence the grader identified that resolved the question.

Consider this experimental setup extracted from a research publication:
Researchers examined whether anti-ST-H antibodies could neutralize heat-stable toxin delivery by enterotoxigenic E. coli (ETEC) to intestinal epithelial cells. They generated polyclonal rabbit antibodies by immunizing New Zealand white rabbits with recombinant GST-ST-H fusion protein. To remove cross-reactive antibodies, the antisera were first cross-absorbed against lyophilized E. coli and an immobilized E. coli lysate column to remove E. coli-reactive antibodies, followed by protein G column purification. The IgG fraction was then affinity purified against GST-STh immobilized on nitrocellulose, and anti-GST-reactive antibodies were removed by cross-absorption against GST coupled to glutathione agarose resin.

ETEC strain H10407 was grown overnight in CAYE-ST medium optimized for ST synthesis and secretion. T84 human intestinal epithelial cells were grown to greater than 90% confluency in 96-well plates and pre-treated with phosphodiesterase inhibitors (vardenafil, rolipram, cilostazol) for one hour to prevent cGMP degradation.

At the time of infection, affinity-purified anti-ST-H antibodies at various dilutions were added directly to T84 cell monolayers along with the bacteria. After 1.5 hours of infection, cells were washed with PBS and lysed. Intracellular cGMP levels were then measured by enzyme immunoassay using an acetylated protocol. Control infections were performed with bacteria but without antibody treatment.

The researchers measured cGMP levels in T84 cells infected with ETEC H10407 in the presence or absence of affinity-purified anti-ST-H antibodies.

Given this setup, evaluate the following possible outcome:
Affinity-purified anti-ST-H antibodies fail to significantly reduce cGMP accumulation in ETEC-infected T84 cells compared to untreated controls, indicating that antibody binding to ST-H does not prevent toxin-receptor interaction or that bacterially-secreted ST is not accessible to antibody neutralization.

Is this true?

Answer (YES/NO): NO